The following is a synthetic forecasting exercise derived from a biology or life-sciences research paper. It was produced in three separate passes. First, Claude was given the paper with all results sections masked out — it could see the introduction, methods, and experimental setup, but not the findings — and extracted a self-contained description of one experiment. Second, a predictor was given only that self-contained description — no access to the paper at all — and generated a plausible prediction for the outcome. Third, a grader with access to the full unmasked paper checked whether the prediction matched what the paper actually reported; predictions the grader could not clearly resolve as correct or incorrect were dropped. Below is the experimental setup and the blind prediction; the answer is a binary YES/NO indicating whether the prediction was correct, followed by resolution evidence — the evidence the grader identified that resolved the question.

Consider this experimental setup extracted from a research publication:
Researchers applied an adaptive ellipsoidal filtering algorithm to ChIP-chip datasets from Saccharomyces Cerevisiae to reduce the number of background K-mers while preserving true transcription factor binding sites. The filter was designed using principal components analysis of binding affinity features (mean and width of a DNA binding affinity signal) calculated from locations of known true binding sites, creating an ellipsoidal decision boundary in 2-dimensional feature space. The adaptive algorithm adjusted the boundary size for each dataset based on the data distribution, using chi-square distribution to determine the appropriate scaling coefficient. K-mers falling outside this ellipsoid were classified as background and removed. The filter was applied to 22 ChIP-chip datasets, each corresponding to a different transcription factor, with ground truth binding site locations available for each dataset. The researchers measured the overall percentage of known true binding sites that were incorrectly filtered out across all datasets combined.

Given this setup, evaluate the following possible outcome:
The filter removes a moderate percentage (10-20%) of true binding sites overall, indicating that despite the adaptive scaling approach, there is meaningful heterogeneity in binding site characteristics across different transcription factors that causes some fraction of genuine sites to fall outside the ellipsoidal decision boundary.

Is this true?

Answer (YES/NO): NO